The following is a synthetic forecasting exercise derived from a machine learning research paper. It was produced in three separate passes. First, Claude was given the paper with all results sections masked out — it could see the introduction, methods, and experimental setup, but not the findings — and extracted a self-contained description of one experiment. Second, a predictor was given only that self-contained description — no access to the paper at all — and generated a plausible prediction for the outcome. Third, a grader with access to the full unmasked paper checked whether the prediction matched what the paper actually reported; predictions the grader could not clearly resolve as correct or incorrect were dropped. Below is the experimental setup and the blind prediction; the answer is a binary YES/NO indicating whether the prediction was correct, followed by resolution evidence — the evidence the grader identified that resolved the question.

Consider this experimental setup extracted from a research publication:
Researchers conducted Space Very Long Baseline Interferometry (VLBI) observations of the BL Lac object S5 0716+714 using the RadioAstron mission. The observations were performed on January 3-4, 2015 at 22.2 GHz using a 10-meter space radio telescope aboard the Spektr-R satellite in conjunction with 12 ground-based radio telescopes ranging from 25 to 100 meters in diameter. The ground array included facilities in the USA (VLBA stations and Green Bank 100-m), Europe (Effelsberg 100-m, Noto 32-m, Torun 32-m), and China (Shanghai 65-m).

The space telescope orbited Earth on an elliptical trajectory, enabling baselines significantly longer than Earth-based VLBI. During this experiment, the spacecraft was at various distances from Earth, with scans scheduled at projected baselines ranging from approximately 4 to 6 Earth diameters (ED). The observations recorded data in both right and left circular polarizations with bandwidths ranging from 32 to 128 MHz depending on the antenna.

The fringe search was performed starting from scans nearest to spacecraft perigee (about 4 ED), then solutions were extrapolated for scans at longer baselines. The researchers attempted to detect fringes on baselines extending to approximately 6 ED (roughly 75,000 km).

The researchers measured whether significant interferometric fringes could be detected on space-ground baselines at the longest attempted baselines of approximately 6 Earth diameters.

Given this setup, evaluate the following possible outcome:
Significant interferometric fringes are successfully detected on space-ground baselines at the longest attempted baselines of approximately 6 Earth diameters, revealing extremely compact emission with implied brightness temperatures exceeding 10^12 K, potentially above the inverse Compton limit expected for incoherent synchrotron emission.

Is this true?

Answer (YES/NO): NO